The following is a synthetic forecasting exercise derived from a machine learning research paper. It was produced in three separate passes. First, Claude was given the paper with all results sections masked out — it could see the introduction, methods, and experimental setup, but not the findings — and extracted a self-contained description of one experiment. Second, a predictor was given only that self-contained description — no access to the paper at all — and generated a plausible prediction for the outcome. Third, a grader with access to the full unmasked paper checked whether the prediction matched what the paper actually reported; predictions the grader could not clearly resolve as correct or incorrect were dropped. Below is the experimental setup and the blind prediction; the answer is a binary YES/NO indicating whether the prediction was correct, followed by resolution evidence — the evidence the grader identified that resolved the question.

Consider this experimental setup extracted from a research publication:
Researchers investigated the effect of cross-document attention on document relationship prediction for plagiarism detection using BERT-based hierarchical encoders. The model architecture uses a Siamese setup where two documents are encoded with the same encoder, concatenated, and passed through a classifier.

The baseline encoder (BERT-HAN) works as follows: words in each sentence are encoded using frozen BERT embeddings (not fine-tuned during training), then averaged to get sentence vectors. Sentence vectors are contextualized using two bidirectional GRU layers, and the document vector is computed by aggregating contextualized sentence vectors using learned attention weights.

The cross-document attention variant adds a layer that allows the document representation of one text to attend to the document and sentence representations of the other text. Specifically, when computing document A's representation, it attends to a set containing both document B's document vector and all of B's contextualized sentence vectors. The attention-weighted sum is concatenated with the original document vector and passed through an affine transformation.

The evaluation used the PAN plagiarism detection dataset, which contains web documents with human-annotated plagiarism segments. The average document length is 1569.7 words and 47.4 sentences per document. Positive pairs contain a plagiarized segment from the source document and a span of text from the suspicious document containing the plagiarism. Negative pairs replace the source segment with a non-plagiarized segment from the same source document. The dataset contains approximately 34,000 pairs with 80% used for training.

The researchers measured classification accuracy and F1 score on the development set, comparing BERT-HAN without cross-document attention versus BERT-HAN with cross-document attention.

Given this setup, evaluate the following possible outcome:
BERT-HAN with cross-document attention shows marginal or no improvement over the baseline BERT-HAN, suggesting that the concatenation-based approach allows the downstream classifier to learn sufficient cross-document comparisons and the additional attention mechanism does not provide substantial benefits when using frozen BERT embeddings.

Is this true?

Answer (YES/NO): NO